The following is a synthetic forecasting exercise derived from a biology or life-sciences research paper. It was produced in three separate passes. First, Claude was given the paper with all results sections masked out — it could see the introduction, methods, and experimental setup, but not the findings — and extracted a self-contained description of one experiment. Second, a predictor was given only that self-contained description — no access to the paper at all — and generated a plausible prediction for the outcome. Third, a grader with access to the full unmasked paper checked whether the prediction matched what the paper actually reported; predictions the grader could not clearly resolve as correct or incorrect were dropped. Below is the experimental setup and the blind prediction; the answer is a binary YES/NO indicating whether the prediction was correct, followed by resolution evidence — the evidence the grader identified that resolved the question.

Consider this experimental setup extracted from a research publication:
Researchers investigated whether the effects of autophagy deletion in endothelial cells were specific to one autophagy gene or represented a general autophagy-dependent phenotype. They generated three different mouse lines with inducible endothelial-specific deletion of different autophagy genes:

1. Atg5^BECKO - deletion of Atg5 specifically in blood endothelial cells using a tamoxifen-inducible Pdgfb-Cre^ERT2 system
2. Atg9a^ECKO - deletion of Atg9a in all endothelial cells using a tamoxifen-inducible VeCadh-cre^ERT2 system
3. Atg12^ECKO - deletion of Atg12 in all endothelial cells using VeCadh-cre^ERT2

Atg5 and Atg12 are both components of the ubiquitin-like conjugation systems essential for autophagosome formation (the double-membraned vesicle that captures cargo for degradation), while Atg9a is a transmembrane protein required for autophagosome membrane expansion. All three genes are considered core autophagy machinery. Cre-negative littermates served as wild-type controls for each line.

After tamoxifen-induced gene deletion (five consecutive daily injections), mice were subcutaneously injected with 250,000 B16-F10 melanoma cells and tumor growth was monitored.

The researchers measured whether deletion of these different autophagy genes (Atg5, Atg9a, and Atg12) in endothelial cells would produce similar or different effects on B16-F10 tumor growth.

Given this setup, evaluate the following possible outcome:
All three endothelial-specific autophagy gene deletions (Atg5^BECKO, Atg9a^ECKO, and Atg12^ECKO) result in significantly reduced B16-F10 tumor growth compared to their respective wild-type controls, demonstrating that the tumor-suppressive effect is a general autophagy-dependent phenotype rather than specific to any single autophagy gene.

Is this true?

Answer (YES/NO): NO